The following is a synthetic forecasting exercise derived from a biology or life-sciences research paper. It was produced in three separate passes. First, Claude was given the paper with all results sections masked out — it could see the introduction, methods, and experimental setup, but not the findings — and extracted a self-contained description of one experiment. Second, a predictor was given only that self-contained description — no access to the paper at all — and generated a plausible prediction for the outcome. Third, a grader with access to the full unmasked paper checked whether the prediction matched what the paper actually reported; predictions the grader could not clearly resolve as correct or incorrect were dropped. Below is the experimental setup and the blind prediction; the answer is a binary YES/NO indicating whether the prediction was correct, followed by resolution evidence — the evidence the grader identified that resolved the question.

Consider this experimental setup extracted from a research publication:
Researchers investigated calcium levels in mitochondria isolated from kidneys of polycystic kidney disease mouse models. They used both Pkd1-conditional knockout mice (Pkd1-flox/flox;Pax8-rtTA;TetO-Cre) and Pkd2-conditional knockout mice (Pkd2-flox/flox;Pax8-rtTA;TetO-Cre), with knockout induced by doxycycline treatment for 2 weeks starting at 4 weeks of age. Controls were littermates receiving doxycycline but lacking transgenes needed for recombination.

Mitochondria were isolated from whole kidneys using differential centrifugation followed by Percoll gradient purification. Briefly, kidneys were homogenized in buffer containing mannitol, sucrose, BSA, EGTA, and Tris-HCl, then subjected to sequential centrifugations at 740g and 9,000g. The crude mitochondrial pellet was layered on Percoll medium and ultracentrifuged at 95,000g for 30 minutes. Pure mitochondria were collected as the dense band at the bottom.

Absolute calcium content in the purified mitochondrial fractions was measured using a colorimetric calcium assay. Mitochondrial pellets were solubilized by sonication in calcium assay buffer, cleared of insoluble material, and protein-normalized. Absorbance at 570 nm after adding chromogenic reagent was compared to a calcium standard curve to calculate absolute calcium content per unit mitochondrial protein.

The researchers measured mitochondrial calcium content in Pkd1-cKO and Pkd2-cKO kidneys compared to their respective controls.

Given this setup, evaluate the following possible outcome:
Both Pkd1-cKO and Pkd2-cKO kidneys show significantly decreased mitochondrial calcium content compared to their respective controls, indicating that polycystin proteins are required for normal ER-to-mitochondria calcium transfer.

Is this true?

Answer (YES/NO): YES